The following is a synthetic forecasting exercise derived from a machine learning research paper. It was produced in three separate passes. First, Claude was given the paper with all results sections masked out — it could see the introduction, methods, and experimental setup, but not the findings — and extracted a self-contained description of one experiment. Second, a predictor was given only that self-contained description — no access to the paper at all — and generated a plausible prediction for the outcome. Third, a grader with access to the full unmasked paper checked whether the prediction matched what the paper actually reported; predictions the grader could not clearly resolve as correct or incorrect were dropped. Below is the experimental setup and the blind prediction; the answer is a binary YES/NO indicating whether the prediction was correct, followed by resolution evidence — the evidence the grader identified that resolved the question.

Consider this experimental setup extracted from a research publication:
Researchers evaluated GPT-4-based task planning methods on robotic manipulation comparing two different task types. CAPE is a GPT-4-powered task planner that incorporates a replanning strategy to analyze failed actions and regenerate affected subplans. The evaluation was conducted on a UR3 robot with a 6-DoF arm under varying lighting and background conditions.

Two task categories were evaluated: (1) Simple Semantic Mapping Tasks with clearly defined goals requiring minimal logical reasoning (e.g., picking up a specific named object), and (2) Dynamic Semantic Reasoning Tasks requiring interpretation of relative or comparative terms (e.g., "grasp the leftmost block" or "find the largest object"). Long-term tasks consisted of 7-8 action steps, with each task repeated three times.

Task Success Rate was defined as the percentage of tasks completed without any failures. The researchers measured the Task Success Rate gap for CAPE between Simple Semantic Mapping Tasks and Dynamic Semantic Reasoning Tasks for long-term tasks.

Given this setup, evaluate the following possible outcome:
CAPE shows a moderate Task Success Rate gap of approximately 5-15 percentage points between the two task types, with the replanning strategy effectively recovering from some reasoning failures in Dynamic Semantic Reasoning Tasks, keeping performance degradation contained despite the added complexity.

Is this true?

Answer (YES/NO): YES